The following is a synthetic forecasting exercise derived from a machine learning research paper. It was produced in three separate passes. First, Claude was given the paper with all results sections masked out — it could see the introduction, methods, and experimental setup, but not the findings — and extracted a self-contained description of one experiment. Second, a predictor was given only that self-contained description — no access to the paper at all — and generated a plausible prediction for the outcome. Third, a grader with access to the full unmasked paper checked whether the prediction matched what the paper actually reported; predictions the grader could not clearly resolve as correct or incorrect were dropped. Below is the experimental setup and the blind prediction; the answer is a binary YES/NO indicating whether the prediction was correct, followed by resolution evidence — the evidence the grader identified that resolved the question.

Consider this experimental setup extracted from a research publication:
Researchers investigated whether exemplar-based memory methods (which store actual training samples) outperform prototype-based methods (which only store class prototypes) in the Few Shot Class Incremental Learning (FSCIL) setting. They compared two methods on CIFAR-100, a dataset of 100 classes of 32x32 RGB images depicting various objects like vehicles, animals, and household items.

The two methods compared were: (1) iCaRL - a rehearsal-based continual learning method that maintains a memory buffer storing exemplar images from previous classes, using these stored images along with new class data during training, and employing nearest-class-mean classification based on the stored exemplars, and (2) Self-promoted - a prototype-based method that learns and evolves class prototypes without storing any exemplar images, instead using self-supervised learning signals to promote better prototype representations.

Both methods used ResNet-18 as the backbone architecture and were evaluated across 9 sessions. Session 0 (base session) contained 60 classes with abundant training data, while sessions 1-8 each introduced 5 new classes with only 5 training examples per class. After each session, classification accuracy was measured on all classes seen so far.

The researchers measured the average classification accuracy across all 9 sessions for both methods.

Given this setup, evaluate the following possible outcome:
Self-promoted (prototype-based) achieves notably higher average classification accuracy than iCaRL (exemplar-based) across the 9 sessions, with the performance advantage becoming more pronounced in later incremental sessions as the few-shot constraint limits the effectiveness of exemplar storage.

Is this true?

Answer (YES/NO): YES